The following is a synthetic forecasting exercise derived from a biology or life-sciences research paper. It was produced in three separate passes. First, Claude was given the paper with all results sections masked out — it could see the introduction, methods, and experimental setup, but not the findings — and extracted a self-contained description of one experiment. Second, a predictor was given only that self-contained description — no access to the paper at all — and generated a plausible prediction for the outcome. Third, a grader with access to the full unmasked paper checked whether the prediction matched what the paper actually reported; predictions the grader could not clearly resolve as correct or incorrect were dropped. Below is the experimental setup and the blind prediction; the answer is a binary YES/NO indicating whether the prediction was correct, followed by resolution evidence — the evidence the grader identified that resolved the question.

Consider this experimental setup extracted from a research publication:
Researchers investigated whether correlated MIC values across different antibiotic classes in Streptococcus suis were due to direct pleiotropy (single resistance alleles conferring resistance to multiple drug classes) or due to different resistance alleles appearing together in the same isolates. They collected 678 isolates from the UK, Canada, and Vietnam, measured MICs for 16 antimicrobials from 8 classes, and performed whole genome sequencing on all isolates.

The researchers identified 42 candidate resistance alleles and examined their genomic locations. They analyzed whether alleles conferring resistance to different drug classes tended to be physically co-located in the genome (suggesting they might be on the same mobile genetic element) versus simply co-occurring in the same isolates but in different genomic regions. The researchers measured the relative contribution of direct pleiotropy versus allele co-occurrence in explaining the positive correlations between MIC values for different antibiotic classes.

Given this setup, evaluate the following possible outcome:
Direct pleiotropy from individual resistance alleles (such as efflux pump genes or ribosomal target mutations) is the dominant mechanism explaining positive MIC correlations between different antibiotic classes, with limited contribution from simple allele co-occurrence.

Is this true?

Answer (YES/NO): NO